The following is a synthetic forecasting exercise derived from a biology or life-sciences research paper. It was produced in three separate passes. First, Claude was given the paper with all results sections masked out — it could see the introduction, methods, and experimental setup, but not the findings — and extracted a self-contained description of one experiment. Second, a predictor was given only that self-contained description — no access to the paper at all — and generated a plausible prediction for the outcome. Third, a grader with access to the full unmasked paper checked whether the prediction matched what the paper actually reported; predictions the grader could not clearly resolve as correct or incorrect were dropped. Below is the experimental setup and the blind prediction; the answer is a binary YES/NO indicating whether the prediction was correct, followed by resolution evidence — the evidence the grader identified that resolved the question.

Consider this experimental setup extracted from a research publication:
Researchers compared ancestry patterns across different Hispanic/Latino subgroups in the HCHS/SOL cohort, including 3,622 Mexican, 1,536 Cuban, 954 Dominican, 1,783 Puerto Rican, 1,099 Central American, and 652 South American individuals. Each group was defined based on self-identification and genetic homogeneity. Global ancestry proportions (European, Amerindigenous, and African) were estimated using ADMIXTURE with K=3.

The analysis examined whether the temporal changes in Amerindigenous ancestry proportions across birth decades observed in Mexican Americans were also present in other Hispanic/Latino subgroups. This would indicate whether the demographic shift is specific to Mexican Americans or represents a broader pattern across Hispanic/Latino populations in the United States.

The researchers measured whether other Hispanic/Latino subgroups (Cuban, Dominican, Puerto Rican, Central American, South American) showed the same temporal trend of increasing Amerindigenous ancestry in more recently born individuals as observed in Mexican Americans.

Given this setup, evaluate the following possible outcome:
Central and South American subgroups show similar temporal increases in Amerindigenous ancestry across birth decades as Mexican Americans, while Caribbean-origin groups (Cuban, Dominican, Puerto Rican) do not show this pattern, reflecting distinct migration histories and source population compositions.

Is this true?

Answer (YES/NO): NO